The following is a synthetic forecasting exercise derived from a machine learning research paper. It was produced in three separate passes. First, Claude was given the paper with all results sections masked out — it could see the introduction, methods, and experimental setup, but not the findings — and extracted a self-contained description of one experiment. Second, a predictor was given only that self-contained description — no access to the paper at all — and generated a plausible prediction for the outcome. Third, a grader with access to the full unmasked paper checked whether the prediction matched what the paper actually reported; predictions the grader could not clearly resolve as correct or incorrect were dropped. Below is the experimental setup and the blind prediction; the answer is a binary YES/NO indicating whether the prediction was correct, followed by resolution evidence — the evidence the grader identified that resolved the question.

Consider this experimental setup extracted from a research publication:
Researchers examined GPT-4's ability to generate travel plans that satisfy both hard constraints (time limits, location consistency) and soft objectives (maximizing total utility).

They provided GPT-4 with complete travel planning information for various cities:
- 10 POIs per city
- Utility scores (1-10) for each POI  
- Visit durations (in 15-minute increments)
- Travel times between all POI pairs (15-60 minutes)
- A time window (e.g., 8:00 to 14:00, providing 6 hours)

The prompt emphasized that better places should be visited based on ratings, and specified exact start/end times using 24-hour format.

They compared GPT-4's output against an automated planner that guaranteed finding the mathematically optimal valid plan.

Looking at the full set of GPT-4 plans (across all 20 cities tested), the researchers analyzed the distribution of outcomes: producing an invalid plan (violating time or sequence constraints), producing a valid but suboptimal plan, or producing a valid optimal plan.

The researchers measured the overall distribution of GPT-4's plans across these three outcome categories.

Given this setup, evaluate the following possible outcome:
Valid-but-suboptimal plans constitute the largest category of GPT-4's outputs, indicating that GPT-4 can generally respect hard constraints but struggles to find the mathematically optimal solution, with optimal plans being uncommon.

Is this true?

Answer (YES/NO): NO